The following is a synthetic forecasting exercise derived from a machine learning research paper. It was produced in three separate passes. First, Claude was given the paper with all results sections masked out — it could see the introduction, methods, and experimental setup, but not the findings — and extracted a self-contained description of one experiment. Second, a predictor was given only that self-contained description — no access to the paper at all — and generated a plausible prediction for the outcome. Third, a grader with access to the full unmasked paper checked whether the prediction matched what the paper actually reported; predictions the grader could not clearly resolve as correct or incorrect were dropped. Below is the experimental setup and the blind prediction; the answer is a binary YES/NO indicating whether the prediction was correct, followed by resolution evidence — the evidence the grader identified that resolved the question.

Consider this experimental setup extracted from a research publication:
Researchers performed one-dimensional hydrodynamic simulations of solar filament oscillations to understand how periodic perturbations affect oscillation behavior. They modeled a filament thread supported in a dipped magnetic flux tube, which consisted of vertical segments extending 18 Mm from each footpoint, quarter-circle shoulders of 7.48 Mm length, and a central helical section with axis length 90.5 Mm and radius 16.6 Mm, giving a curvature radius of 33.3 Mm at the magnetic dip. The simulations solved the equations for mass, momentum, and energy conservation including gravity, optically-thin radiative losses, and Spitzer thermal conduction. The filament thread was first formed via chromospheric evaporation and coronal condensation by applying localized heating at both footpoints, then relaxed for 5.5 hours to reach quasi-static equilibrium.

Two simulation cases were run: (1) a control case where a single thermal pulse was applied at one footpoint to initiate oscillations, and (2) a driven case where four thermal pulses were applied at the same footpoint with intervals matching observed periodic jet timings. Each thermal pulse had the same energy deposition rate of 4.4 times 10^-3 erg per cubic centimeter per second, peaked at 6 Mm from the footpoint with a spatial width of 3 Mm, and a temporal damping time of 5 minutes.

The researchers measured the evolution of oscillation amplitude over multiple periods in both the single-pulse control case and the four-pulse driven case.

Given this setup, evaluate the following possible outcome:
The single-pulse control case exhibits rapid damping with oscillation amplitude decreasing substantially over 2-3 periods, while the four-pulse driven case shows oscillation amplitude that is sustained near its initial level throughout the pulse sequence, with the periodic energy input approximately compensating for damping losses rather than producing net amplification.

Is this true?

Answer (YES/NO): YES